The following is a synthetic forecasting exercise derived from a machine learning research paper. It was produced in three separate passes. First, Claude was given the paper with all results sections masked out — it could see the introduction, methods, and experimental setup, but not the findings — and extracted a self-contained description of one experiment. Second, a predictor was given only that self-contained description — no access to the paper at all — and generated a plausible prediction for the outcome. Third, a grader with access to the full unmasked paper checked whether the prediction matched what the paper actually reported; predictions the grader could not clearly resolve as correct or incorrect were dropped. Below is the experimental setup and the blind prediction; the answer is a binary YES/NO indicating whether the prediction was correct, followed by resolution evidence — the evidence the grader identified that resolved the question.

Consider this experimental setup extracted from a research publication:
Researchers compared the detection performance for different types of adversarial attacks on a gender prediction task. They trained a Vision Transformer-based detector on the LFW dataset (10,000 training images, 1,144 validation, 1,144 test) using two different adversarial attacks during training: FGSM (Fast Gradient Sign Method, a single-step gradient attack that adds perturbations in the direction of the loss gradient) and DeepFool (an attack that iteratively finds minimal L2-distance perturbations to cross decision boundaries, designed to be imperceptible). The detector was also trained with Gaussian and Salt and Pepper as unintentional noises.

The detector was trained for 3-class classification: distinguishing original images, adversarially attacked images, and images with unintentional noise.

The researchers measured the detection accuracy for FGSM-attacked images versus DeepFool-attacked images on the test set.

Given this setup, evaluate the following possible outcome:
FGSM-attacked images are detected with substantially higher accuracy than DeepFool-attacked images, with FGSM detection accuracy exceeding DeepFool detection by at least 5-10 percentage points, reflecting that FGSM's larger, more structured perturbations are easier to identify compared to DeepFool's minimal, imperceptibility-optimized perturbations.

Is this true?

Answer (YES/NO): YES